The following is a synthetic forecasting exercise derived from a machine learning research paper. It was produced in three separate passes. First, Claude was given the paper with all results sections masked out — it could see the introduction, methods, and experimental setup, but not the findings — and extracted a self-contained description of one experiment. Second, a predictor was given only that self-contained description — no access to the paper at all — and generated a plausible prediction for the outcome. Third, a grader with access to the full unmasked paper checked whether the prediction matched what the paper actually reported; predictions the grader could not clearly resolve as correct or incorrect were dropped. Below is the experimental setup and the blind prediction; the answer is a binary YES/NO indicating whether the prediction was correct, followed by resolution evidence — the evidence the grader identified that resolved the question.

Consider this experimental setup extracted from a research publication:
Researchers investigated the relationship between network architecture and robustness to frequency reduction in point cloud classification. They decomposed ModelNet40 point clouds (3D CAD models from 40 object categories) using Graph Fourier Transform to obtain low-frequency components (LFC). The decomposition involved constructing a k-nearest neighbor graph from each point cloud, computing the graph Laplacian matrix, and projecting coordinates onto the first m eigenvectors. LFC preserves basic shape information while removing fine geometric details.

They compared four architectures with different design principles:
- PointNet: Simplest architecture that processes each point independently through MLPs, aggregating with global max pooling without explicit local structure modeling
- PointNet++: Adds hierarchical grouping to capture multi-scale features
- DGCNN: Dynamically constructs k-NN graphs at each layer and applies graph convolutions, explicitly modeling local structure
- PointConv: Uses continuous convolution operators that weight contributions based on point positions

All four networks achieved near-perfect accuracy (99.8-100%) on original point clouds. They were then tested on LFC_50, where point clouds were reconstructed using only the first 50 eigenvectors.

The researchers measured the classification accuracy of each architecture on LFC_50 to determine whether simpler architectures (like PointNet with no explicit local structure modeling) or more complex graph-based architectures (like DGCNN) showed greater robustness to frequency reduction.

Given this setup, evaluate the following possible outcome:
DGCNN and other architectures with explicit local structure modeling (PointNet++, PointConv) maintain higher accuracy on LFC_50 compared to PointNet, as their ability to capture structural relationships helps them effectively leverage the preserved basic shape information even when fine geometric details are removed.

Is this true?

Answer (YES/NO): NO